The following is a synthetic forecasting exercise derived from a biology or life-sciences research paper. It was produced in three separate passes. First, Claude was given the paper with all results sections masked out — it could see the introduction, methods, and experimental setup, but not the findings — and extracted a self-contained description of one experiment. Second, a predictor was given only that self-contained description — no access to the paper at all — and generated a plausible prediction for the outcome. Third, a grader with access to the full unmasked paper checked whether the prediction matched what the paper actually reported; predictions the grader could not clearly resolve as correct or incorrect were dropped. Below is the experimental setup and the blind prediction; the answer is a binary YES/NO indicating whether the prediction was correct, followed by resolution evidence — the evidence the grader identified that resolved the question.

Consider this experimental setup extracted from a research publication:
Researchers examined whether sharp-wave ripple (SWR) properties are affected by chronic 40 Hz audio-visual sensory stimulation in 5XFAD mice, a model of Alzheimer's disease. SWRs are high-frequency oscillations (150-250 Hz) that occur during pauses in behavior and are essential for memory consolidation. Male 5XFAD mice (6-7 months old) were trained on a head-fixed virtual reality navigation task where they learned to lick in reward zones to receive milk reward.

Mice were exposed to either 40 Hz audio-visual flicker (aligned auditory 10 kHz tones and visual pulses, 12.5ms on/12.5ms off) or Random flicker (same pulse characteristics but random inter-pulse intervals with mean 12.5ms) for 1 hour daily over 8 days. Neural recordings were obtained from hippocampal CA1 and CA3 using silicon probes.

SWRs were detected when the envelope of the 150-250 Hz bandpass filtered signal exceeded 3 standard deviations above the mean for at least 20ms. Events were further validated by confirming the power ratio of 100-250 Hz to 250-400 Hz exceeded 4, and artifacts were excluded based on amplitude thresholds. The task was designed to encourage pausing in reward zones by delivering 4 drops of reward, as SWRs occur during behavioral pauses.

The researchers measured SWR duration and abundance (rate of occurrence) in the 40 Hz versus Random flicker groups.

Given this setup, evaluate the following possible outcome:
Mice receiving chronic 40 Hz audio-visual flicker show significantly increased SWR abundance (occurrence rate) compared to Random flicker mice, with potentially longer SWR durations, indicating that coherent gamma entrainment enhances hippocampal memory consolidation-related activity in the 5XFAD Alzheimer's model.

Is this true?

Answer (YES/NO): NO